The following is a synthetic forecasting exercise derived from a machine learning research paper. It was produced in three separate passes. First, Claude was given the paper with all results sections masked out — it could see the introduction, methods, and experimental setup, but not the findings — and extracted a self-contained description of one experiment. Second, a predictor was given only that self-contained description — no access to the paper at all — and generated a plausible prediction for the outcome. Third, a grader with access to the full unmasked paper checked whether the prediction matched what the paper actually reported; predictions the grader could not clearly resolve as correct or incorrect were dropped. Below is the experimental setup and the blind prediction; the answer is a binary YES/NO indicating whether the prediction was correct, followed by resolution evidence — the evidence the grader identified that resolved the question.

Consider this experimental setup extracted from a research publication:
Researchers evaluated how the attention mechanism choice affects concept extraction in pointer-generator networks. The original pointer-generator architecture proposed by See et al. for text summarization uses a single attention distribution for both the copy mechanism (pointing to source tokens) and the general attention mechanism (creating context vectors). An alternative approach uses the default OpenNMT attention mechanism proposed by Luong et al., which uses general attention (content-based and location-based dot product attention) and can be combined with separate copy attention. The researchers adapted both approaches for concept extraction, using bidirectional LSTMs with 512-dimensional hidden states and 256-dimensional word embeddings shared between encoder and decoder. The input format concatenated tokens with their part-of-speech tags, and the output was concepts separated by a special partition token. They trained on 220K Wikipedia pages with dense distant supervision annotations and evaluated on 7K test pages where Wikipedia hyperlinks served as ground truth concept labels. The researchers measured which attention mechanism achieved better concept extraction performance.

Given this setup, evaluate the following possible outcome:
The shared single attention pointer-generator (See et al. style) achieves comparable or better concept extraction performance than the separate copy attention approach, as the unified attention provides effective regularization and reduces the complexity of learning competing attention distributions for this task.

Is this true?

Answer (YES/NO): NO